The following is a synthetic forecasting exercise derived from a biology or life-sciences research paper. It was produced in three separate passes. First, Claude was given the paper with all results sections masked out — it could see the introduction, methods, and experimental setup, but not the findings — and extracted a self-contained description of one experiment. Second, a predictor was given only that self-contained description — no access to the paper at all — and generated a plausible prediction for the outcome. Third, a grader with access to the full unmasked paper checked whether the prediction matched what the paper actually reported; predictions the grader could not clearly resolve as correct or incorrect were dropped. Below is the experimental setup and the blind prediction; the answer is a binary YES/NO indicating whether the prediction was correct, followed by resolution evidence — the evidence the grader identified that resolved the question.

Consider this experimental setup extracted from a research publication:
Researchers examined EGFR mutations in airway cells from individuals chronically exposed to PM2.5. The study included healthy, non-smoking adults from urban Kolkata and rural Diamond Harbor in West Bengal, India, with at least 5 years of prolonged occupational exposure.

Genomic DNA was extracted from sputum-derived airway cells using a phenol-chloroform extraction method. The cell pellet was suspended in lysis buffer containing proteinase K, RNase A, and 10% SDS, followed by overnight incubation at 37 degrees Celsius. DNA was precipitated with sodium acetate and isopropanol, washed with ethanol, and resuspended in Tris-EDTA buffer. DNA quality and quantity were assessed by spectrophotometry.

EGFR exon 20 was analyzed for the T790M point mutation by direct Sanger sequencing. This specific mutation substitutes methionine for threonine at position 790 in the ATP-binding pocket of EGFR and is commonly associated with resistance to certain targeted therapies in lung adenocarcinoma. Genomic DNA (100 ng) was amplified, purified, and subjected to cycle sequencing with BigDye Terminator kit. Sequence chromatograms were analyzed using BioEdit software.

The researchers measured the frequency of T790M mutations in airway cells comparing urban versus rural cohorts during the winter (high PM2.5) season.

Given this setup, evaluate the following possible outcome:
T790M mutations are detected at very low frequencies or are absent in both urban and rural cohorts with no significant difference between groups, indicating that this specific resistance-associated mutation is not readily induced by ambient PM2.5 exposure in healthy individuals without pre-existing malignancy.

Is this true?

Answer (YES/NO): YES